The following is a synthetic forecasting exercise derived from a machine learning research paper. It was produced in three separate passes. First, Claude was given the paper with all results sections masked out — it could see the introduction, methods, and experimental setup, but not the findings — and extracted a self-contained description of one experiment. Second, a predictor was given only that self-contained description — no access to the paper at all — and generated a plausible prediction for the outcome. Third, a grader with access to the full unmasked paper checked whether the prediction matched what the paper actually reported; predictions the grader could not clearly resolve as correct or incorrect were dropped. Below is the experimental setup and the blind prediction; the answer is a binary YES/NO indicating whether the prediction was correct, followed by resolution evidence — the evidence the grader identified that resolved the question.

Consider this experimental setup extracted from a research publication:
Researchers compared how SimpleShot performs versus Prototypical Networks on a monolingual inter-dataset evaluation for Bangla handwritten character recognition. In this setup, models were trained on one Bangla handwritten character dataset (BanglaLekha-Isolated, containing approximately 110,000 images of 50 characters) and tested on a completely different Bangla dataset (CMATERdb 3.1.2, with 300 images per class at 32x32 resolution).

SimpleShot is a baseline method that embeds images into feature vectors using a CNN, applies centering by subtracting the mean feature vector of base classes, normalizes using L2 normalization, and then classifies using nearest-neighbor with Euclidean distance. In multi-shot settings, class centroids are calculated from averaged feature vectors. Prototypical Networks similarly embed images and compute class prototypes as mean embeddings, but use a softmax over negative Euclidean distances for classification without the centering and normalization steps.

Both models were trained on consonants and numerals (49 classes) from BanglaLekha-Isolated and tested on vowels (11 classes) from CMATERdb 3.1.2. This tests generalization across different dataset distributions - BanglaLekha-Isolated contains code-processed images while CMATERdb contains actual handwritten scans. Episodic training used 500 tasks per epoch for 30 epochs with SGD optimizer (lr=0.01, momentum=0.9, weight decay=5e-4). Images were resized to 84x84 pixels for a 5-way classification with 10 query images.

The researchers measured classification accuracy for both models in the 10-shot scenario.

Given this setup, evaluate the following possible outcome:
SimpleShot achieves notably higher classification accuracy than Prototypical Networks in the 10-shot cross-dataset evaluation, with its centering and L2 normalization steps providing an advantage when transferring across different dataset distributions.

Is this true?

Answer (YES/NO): NO